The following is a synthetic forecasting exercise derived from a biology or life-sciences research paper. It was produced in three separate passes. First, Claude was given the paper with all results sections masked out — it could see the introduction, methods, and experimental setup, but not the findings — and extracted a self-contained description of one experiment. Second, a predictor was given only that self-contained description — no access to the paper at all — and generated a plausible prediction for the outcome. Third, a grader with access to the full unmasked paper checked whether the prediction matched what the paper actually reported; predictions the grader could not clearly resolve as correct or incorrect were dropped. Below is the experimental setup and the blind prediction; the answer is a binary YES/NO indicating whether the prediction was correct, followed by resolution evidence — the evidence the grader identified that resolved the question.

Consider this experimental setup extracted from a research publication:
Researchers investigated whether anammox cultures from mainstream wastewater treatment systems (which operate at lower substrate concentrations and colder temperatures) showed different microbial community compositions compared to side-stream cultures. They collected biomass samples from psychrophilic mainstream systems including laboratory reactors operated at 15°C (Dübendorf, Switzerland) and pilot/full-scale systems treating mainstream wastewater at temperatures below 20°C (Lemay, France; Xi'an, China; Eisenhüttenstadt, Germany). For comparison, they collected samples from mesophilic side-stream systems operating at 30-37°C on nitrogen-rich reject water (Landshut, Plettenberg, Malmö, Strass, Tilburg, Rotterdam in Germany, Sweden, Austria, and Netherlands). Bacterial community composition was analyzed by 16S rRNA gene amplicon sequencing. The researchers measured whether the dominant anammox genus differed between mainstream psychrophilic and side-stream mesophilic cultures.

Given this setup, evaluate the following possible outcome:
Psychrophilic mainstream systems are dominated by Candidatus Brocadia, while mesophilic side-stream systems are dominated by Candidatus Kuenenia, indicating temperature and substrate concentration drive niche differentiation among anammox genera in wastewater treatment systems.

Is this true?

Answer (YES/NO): NO